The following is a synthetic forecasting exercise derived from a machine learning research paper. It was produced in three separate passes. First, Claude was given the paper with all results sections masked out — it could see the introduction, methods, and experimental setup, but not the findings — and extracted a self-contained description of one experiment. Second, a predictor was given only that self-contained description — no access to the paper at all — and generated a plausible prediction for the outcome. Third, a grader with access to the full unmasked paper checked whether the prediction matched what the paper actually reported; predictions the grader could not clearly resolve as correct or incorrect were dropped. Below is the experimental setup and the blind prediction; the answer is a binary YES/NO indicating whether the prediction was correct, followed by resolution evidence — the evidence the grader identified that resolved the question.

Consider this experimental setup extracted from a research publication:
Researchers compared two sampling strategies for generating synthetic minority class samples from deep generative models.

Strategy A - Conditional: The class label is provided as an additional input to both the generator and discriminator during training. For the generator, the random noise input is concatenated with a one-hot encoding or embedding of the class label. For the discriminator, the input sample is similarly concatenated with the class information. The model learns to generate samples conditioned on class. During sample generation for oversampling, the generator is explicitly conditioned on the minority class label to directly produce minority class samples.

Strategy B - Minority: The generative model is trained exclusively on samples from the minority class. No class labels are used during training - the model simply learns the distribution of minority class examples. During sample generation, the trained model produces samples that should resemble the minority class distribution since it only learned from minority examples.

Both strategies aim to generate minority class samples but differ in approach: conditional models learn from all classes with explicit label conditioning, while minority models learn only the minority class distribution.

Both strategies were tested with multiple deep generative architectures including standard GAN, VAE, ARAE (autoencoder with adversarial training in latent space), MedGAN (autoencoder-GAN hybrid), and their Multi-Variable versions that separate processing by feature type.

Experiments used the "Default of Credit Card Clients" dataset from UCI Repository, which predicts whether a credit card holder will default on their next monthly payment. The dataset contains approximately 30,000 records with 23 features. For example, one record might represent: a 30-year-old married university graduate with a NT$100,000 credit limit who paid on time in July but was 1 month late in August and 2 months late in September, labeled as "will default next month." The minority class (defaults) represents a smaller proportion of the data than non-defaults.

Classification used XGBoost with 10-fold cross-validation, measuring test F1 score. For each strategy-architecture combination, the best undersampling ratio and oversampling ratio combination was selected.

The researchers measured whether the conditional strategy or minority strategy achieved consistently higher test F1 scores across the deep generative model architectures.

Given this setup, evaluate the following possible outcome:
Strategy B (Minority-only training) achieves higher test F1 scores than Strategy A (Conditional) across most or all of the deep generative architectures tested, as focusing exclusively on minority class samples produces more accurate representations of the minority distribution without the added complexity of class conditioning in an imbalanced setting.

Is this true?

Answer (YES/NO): NO